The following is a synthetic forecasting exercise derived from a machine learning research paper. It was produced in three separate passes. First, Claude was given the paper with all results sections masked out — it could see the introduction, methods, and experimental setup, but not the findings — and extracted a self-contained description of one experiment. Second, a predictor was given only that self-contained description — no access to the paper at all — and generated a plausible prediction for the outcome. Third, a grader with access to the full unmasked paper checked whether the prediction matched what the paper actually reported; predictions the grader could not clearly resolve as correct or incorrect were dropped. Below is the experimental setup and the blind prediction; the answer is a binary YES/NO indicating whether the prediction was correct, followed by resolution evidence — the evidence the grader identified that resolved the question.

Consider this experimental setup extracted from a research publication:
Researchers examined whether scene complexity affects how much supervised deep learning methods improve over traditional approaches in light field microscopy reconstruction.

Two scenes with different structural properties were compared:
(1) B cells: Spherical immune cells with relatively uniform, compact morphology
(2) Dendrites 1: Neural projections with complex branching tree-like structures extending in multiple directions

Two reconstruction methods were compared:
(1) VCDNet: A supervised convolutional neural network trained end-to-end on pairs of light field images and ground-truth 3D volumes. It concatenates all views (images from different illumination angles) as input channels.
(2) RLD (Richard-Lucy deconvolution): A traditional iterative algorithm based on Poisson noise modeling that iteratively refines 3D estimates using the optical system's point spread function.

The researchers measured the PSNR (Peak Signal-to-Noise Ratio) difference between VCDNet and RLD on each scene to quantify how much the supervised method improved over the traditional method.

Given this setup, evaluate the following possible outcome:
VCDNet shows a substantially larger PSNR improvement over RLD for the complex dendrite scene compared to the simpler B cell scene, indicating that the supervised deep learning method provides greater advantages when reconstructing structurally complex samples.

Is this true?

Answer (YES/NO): NO